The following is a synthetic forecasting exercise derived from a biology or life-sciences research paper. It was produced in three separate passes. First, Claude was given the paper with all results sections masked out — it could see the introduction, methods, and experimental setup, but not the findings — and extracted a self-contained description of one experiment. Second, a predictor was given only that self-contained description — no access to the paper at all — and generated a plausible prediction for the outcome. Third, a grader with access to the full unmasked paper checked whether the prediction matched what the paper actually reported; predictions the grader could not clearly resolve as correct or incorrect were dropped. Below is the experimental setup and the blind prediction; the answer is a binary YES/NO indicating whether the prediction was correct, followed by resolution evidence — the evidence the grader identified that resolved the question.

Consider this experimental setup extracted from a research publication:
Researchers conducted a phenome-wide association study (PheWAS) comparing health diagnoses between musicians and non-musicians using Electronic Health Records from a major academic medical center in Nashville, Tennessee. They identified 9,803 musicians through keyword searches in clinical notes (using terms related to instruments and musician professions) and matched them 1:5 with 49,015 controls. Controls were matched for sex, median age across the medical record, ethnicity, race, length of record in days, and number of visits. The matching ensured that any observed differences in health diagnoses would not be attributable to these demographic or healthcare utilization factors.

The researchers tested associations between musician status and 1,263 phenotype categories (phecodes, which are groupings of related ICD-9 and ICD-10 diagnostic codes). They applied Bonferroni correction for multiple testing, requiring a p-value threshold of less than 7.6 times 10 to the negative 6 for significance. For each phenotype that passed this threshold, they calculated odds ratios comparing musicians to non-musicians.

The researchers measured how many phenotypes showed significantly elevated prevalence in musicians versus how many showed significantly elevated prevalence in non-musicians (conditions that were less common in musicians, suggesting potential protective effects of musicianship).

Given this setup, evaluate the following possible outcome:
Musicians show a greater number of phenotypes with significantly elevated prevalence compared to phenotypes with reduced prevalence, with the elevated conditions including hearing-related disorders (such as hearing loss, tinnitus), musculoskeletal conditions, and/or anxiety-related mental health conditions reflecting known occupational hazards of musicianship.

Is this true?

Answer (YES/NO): YES